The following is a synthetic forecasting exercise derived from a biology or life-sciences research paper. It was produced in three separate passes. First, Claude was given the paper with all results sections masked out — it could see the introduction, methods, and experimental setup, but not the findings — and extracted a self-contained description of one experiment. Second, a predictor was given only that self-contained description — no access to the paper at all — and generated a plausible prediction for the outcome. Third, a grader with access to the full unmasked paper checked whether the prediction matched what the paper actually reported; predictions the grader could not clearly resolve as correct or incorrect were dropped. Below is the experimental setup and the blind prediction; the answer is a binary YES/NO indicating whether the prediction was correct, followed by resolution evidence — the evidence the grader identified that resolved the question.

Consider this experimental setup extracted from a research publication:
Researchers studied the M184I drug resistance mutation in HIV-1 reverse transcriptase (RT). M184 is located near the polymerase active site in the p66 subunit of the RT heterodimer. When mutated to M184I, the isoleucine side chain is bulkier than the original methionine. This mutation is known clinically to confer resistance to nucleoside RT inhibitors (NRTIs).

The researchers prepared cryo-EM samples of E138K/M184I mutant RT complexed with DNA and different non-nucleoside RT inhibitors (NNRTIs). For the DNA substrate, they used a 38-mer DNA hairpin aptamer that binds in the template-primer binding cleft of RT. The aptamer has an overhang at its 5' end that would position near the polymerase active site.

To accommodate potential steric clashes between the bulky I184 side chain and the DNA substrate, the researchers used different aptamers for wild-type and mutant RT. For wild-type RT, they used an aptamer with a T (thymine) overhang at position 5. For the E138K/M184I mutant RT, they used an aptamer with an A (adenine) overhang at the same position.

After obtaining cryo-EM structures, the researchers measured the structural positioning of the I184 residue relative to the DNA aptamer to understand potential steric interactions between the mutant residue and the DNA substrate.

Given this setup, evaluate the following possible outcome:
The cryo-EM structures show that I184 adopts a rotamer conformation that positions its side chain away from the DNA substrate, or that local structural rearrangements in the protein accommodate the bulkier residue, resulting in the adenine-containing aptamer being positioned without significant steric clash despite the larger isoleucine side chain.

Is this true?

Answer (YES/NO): NO